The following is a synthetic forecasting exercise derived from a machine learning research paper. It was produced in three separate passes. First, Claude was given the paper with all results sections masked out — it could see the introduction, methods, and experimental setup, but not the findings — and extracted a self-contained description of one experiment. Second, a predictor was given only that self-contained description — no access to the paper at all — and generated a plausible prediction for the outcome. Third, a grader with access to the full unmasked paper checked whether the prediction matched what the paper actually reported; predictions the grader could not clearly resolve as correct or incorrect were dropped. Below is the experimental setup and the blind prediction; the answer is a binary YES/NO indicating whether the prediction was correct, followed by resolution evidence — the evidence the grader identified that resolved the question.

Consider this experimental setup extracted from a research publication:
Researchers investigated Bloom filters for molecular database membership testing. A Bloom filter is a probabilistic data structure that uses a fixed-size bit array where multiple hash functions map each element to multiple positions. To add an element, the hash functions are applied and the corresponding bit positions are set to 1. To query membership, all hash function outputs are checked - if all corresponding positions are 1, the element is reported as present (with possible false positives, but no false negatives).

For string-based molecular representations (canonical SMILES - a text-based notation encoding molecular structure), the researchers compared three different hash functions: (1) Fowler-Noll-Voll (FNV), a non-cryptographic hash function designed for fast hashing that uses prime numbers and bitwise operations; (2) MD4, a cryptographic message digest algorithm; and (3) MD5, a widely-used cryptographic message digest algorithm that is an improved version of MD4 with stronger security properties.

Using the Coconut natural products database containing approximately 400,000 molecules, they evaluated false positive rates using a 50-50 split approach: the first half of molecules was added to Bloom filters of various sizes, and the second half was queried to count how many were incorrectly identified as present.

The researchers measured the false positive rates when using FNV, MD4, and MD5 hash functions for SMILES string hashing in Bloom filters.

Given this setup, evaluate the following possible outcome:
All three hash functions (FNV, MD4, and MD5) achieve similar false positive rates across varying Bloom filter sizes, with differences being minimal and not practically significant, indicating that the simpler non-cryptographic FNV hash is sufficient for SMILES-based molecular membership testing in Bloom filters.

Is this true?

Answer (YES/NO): YES